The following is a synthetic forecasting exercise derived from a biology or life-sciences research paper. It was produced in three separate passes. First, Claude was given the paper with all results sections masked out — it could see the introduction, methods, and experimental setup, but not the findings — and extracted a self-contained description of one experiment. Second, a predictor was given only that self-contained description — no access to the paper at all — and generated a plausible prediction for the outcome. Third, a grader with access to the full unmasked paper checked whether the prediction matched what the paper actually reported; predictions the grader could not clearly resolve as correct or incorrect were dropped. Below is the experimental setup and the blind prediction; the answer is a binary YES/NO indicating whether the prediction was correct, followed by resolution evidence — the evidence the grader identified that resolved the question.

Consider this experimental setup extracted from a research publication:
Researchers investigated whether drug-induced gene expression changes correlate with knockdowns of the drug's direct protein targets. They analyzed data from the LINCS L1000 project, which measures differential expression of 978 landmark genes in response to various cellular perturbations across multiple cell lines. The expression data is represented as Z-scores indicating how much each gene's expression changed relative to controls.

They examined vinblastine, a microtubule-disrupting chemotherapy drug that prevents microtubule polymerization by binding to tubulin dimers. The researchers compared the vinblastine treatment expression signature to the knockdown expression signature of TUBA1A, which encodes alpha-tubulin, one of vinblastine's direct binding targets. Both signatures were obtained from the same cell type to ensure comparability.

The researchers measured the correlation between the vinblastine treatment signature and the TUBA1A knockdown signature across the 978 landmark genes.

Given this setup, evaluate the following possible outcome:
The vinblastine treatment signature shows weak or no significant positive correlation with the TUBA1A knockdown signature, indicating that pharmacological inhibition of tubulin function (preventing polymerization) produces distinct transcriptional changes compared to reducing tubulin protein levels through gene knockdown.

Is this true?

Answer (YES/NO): YES